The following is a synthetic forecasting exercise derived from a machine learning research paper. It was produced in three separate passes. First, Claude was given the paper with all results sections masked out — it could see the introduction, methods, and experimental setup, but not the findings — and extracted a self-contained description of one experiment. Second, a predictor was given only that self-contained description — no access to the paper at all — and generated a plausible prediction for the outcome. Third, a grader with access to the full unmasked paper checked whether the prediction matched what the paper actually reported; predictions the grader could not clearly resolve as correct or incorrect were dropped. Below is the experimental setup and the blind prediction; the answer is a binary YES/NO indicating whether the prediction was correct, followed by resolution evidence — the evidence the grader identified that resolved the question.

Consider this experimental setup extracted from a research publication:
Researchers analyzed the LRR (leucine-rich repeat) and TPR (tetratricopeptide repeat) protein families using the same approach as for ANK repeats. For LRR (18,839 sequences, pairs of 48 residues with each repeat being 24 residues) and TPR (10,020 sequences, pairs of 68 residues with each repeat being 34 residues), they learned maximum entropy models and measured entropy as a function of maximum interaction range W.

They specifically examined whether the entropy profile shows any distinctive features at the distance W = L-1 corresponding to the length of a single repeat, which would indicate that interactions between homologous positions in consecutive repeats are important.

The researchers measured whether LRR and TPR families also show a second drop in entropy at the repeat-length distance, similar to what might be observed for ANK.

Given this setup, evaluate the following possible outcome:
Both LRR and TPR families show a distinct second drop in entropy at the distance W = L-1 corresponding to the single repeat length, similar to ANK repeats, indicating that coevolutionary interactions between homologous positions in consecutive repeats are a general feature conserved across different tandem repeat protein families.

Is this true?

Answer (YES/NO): YES